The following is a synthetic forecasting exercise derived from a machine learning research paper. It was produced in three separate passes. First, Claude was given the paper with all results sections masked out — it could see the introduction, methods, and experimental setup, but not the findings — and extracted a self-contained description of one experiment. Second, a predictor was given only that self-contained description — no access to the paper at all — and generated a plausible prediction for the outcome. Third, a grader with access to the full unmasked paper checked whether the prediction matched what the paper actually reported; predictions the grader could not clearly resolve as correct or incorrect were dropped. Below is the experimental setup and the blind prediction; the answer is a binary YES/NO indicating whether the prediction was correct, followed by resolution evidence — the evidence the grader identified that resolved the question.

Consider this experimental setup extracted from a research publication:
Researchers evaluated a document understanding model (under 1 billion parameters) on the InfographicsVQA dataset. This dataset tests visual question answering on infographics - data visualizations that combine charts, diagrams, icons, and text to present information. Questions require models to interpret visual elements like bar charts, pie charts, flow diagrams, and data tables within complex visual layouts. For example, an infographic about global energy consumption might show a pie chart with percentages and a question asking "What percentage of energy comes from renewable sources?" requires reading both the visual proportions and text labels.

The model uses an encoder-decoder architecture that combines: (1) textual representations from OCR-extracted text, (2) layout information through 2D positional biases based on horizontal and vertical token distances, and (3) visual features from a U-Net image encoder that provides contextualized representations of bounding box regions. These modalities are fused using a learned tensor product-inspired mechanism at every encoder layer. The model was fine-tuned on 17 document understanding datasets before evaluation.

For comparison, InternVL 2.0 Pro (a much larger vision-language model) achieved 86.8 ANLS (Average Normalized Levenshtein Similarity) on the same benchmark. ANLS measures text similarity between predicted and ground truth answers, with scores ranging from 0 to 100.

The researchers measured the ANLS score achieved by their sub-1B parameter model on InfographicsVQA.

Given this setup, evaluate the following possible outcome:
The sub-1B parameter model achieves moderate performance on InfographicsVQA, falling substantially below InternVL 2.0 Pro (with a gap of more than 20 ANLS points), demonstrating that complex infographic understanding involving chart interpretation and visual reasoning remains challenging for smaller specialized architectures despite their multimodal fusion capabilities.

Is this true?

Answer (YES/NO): YES